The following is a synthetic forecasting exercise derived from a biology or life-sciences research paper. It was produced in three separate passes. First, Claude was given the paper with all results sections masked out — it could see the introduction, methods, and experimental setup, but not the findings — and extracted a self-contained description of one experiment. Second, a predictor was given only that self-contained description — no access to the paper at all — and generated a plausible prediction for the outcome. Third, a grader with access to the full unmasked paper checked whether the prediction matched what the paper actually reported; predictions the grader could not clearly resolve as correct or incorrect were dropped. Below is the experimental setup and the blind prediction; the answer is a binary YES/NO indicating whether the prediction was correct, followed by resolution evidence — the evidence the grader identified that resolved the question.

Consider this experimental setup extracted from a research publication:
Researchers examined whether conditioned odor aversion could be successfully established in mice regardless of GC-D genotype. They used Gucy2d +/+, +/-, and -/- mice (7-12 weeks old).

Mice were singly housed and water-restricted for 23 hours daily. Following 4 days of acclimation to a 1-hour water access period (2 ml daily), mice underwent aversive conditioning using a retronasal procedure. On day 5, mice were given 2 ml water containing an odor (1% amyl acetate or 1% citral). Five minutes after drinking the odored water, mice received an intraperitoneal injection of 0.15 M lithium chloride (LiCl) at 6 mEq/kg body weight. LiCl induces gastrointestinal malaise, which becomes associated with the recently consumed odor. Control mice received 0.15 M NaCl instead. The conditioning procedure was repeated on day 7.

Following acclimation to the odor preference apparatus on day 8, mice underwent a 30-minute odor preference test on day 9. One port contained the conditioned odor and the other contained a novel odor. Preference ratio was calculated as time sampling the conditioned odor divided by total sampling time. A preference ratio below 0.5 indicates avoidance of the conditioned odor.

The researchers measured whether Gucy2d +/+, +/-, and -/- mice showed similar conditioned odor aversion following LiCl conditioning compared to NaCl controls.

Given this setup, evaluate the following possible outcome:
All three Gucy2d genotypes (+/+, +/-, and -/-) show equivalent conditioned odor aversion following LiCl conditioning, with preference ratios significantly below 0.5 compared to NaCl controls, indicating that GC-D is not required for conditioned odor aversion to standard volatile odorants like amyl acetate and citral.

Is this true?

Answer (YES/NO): YES